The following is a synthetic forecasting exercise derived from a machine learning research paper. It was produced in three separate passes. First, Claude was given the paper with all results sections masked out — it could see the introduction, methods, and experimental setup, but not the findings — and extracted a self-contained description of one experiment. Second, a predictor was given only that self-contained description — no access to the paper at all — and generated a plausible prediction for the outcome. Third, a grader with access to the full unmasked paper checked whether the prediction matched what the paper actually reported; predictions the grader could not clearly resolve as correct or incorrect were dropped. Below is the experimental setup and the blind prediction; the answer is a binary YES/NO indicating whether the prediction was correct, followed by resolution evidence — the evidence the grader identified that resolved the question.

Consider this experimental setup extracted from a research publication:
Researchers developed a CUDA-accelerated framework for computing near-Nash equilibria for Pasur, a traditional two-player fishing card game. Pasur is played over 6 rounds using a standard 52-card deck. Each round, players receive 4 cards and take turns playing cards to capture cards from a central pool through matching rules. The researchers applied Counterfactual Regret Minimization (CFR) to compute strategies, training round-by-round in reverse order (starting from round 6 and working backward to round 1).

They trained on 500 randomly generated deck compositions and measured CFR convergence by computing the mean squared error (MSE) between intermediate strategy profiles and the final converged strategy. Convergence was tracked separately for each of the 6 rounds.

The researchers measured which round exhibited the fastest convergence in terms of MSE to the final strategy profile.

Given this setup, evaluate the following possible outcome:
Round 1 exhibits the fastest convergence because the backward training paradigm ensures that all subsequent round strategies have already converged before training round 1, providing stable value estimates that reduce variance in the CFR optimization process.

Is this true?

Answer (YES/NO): NO